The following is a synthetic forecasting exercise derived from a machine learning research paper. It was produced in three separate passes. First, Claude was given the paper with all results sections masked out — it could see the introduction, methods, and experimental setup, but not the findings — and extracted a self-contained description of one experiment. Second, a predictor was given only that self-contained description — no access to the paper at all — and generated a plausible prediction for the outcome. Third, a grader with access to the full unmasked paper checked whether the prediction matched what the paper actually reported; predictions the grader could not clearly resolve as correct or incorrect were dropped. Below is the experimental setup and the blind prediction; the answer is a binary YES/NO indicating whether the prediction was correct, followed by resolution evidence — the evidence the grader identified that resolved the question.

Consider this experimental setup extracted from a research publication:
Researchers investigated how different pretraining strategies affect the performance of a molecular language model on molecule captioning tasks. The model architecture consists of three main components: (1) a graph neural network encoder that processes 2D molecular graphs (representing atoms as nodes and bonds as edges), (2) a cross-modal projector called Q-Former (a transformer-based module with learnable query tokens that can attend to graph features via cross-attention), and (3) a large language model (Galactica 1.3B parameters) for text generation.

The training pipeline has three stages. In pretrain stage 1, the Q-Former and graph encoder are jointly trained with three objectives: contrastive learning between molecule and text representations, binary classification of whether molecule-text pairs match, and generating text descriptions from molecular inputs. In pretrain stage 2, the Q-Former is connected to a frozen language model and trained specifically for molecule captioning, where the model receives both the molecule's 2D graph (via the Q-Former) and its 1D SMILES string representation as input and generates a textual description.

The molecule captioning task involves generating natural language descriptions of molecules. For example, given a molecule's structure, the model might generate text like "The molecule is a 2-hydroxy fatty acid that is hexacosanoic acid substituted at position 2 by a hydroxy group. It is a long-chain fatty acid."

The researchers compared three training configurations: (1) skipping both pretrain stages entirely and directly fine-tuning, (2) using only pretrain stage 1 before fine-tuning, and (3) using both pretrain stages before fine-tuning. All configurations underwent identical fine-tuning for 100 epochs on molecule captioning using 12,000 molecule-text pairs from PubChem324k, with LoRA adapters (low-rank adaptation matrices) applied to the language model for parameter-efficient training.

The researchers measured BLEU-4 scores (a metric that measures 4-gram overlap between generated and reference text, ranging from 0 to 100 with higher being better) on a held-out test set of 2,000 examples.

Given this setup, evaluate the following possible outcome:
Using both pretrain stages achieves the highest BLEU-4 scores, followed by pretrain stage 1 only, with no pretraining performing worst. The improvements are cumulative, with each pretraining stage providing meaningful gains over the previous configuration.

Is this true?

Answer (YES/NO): YES